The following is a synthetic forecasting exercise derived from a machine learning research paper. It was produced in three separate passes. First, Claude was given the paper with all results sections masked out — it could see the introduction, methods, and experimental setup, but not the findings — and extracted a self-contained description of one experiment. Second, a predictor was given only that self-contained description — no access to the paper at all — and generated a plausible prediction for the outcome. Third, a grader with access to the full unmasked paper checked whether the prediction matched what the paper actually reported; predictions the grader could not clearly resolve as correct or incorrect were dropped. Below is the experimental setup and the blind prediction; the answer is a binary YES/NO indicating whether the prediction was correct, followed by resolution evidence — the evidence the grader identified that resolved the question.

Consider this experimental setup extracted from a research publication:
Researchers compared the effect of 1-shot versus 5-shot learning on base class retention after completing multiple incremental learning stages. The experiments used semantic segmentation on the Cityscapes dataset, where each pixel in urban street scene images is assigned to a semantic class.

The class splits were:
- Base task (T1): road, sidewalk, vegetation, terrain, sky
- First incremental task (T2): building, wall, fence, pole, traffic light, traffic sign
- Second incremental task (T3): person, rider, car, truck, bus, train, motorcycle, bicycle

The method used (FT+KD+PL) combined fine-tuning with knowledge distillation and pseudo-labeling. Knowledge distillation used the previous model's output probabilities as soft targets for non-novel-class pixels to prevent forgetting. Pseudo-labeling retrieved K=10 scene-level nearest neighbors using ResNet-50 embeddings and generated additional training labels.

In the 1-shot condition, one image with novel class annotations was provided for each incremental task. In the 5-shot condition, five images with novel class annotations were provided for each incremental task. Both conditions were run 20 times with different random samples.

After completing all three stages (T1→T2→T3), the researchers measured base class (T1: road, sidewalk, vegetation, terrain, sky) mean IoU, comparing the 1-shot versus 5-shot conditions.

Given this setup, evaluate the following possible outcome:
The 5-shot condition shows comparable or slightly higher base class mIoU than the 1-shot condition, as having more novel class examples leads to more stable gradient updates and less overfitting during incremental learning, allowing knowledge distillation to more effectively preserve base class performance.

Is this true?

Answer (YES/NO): NO